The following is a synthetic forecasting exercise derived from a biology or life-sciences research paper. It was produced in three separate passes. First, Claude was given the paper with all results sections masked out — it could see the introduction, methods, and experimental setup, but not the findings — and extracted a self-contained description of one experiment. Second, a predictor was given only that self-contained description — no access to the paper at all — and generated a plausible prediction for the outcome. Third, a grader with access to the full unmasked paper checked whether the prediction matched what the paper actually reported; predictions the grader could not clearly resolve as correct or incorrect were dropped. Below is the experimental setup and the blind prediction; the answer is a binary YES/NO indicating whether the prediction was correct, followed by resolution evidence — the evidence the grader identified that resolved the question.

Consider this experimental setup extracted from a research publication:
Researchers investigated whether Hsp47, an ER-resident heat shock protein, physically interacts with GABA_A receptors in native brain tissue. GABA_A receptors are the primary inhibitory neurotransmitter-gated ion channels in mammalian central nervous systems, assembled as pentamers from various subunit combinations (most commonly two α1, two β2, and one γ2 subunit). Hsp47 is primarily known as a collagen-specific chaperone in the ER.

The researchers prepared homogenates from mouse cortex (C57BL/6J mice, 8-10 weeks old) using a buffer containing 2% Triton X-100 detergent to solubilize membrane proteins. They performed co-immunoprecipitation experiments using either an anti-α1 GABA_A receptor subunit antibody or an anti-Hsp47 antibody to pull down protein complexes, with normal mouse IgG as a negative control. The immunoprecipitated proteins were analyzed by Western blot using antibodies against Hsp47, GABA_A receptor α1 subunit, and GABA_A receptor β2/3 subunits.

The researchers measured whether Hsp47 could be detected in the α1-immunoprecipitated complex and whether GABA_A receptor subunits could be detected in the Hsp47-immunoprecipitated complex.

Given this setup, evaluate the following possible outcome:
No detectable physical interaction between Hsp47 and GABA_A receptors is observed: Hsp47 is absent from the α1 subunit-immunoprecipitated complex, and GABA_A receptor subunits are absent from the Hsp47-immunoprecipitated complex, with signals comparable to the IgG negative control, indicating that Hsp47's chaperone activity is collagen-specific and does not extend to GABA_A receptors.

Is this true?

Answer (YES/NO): NO